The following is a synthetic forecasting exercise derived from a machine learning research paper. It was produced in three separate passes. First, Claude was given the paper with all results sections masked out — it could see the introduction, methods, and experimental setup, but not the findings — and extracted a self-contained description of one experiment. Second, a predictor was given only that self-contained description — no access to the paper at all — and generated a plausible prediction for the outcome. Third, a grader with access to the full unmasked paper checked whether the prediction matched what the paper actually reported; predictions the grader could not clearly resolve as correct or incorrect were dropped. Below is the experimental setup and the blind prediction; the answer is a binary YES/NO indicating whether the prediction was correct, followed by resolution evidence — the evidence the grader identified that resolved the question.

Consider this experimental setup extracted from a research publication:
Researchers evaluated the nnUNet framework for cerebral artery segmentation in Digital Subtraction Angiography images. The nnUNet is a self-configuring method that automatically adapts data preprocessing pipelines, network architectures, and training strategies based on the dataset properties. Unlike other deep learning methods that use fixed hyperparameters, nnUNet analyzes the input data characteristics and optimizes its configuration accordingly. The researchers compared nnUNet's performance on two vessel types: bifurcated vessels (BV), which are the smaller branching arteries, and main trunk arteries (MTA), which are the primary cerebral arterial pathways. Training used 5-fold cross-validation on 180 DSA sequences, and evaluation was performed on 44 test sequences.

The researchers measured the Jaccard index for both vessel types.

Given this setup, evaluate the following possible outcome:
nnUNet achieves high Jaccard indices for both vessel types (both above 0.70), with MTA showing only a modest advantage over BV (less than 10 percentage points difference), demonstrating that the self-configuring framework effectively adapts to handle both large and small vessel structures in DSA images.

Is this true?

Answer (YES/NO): YES